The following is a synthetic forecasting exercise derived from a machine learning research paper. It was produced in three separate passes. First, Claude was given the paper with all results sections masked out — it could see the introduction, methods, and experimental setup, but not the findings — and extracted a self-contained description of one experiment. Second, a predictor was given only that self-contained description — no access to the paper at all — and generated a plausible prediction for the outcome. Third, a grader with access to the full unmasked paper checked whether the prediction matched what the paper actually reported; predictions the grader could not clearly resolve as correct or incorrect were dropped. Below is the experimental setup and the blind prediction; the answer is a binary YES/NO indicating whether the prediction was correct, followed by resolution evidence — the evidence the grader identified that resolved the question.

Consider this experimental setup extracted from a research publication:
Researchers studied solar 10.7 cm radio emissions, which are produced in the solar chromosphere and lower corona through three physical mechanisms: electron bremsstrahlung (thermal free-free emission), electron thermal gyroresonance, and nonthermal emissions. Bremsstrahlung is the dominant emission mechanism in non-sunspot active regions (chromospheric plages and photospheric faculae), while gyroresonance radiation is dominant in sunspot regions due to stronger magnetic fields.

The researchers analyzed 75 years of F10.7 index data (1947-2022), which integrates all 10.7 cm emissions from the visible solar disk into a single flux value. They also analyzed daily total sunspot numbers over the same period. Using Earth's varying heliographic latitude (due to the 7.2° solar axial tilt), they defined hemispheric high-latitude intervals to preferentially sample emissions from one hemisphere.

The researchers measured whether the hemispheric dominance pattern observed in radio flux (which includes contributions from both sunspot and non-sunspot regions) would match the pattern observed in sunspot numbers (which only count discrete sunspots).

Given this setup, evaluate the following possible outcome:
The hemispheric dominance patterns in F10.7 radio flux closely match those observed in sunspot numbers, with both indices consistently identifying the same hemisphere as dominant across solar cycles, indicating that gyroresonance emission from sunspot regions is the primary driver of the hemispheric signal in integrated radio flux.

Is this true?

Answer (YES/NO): NO